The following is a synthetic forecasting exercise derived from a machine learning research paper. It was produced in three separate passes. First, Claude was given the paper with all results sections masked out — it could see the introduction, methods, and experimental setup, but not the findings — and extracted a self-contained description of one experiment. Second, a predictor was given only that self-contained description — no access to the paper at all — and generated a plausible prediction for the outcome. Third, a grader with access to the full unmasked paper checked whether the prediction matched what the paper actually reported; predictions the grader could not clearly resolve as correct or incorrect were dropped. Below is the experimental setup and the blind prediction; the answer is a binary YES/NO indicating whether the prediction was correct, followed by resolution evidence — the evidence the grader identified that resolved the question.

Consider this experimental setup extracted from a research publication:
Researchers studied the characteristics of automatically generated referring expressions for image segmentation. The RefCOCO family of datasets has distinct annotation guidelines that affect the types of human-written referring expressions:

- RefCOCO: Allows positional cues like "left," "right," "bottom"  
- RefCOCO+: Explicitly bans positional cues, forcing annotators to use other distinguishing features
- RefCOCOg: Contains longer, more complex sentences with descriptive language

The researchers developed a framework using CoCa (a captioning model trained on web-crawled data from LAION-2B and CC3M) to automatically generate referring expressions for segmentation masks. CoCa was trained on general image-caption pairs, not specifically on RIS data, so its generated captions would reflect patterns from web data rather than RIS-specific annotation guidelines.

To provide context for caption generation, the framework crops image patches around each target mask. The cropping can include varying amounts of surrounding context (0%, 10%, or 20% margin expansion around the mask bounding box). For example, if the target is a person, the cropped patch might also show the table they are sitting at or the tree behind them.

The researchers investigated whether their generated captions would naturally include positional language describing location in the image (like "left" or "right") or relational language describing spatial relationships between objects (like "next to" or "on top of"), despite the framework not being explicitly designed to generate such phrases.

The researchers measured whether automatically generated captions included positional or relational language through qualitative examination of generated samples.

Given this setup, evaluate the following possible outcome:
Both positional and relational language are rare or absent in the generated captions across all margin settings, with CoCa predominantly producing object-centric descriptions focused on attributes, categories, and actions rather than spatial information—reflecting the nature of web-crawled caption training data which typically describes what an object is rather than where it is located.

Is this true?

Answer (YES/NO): NO